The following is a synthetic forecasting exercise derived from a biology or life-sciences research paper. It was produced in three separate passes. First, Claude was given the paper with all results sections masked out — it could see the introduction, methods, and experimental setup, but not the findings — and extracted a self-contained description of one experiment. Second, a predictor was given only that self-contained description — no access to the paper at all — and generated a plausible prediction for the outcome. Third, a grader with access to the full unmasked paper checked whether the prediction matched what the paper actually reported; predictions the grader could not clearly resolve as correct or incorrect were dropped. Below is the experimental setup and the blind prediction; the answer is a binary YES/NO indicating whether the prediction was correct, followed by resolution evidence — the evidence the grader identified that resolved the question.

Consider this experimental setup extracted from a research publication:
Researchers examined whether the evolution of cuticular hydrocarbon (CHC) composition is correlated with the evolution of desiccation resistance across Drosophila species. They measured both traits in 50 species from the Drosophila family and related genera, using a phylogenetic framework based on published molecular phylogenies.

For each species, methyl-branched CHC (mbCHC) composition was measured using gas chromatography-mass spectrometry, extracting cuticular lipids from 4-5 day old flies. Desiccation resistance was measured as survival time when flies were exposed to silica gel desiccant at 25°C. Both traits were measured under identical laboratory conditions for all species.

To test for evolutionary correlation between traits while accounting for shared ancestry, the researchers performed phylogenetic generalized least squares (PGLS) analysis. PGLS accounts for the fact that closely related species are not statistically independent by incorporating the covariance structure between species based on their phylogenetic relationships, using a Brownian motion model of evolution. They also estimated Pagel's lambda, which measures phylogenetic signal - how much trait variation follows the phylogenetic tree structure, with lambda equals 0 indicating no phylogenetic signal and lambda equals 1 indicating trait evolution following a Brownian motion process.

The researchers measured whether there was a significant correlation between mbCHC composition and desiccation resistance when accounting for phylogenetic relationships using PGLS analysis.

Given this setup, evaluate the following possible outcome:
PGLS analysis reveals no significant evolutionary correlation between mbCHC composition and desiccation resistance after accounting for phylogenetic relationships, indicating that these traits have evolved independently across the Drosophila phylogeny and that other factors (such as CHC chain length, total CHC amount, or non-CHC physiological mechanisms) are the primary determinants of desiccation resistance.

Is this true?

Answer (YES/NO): NO